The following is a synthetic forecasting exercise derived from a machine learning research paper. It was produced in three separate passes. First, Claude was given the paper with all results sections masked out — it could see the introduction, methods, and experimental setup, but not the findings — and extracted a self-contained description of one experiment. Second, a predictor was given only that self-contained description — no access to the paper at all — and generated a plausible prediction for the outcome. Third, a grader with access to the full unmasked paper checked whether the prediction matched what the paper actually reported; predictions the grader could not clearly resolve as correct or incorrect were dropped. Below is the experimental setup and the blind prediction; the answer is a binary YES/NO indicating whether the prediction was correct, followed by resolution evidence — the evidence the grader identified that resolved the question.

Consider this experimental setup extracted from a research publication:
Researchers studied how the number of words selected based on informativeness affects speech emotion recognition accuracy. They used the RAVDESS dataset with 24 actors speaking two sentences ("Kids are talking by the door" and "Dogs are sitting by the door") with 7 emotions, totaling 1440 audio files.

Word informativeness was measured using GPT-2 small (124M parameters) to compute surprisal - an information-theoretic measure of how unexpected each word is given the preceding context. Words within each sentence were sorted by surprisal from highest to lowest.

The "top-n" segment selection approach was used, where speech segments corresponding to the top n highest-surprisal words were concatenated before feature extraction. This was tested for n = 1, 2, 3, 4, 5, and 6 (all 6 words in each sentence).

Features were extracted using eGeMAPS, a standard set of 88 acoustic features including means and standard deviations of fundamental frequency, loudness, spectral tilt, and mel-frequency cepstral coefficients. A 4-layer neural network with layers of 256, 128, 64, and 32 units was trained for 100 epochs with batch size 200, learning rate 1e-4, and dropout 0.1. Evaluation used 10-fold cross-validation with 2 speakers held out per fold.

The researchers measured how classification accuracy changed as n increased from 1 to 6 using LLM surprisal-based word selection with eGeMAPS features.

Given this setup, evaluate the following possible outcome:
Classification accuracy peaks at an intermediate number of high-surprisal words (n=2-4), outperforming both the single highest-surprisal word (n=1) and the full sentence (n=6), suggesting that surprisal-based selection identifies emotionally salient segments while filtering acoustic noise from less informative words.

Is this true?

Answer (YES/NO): NO